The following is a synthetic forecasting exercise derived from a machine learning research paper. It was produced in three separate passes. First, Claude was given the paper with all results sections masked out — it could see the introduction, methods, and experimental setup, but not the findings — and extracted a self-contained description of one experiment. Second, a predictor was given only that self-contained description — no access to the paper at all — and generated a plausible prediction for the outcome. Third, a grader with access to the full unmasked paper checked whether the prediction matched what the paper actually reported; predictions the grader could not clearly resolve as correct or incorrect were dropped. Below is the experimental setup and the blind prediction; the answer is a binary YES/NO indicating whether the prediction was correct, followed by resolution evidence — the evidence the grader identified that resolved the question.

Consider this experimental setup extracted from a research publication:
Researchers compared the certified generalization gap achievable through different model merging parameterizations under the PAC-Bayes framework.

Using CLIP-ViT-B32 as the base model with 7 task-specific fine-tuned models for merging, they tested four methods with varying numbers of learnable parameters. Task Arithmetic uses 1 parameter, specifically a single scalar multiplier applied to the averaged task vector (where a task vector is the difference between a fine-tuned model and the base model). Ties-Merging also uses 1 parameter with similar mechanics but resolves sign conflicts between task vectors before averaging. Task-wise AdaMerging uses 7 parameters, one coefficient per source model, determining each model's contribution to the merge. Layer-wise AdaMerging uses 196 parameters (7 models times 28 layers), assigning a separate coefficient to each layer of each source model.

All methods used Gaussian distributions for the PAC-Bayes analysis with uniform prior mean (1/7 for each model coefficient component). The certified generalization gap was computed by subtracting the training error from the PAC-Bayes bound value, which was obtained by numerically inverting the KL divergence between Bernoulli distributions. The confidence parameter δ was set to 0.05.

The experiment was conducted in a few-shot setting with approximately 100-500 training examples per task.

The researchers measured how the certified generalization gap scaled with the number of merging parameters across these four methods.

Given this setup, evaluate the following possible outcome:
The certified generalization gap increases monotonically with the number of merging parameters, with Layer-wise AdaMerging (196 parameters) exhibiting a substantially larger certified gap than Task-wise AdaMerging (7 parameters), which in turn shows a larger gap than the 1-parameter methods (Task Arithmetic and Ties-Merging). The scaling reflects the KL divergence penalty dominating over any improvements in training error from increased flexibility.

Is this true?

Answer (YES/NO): YES